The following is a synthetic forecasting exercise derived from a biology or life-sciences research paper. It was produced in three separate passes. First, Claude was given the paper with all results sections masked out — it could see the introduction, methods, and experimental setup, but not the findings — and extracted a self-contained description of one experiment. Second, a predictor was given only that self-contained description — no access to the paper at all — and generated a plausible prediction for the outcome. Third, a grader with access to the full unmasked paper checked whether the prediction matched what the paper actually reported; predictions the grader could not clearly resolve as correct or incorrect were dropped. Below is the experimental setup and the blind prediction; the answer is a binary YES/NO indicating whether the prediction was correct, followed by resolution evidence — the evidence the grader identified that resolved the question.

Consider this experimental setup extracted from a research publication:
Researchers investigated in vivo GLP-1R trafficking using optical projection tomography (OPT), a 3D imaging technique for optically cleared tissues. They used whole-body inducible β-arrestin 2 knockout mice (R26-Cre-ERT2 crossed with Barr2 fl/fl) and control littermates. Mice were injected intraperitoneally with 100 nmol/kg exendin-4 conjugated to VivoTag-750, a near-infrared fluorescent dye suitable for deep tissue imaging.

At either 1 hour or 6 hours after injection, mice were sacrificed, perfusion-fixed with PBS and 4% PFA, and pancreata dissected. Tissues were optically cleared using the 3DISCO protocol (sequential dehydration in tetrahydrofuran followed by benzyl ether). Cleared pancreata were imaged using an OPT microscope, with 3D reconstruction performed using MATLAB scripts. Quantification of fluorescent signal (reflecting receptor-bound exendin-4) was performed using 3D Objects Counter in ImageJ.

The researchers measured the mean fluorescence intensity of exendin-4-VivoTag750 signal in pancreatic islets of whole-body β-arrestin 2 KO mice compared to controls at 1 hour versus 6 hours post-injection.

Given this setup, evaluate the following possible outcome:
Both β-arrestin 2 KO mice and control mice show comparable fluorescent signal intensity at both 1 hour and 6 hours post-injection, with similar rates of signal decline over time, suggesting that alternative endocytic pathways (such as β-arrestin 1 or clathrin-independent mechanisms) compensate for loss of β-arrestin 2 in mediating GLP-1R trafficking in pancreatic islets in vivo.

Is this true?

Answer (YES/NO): NO